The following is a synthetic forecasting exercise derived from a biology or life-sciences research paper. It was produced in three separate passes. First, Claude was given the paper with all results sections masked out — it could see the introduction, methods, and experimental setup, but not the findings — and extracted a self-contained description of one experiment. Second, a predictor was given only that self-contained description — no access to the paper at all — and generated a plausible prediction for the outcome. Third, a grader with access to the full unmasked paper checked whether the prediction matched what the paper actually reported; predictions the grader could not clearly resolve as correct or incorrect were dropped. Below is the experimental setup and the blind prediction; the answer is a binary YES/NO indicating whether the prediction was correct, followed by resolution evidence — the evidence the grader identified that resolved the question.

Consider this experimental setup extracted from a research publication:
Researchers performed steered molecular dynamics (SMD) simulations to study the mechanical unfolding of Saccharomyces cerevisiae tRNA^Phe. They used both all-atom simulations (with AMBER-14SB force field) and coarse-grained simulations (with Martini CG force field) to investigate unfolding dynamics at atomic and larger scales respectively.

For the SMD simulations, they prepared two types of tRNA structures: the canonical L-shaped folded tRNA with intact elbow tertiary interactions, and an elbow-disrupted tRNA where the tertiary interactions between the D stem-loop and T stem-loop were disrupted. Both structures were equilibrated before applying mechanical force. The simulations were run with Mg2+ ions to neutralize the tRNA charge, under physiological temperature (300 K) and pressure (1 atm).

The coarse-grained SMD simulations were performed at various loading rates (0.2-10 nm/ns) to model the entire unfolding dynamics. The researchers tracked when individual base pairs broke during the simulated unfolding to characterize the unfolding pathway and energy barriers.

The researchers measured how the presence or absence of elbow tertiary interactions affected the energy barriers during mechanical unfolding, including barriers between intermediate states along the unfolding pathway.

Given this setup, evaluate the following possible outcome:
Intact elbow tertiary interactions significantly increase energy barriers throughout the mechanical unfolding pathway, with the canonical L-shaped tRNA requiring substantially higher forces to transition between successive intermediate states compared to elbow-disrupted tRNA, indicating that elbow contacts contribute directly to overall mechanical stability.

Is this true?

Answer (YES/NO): YES